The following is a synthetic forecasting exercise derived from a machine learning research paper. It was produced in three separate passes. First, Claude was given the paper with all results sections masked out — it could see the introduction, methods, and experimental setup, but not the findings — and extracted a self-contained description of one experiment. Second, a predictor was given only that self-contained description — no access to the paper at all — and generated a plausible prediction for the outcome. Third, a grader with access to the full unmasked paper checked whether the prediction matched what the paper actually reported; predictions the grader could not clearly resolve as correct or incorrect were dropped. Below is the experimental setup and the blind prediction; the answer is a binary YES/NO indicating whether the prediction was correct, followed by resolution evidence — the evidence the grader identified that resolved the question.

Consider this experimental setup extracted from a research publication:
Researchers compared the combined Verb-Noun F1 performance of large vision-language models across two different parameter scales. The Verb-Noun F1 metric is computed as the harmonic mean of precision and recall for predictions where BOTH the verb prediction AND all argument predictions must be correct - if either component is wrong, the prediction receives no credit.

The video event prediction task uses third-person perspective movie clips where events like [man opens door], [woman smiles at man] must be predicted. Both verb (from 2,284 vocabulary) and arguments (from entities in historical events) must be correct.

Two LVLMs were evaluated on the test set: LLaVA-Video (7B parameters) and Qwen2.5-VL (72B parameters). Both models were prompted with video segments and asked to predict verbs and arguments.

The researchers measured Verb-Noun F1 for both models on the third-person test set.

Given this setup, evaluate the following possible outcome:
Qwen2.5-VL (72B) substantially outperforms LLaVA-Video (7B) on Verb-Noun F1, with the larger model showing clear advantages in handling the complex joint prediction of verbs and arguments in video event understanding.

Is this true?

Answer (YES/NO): NO